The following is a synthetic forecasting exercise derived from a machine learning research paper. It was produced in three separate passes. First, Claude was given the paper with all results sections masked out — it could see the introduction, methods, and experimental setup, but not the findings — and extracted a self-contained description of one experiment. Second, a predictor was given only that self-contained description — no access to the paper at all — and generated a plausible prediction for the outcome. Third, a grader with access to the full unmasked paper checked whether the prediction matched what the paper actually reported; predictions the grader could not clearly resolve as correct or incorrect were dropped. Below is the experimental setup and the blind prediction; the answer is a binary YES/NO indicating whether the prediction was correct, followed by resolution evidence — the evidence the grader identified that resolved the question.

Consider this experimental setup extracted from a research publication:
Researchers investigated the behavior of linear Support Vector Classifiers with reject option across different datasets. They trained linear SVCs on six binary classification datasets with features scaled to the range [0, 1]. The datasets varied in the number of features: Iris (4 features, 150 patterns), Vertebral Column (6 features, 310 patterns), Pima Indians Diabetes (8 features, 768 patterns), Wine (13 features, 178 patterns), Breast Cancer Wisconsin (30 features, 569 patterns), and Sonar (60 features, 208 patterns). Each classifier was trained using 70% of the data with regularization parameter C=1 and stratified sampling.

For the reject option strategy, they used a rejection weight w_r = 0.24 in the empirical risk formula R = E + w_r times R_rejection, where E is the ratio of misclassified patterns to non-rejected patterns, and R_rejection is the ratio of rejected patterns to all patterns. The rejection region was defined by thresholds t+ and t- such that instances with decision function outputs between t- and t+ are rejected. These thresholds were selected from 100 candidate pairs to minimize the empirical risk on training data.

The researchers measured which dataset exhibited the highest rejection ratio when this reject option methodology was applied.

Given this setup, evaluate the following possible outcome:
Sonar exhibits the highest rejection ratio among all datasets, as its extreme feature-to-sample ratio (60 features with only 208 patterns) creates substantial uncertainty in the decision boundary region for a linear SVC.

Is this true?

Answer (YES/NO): NO